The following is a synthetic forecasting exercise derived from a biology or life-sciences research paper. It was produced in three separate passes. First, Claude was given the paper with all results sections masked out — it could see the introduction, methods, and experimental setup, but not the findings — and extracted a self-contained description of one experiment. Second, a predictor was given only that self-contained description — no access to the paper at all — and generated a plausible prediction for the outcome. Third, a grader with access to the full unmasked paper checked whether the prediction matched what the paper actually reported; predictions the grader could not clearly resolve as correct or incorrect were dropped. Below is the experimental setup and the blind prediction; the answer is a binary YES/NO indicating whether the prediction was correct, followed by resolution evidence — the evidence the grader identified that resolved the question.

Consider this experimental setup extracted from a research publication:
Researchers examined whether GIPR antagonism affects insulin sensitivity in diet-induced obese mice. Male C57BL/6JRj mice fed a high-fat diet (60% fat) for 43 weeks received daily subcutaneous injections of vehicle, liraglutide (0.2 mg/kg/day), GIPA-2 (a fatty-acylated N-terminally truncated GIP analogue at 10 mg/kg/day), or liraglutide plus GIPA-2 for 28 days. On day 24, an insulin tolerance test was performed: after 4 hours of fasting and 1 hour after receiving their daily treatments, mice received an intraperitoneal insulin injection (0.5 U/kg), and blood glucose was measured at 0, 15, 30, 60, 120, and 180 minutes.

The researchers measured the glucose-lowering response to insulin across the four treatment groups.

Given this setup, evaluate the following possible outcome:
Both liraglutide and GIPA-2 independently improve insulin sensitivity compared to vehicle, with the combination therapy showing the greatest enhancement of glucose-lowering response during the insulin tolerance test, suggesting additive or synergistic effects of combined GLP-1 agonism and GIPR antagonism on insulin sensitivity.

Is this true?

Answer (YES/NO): NO